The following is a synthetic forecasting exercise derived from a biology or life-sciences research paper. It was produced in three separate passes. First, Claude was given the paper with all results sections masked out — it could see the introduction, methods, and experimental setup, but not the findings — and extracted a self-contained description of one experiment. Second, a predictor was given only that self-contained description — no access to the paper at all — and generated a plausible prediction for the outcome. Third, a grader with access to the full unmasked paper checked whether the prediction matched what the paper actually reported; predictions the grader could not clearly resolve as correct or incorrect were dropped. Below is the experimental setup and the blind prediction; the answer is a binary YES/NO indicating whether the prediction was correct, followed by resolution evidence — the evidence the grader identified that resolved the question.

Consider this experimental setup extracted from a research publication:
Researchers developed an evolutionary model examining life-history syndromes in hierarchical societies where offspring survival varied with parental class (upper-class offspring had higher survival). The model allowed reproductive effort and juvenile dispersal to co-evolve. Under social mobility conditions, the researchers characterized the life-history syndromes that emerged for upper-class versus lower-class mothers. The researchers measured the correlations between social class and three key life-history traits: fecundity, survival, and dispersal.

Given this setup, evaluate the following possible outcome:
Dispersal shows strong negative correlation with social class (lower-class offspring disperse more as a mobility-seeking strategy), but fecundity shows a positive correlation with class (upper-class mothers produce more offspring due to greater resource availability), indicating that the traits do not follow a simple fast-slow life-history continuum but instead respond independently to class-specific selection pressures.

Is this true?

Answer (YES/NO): NO